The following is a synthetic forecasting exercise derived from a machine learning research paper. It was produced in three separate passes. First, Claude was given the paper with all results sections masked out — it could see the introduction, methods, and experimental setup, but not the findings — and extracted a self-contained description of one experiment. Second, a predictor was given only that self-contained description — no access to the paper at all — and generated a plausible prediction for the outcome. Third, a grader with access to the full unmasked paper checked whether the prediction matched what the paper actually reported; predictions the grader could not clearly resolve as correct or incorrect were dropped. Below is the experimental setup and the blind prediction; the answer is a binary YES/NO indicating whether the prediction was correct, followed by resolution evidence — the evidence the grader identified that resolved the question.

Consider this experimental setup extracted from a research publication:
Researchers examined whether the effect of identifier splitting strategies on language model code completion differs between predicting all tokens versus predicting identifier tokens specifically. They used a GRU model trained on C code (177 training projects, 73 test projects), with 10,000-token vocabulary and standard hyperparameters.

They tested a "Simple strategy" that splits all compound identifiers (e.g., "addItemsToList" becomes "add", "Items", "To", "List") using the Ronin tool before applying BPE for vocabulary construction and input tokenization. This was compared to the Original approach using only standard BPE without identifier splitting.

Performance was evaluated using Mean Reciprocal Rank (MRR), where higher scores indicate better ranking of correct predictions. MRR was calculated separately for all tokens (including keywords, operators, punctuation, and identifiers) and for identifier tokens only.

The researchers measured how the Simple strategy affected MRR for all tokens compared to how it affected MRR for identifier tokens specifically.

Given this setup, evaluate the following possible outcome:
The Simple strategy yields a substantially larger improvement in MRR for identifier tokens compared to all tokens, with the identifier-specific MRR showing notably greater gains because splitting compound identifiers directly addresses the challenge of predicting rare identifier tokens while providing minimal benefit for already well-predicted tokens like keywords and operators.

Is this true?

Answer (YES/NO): NO